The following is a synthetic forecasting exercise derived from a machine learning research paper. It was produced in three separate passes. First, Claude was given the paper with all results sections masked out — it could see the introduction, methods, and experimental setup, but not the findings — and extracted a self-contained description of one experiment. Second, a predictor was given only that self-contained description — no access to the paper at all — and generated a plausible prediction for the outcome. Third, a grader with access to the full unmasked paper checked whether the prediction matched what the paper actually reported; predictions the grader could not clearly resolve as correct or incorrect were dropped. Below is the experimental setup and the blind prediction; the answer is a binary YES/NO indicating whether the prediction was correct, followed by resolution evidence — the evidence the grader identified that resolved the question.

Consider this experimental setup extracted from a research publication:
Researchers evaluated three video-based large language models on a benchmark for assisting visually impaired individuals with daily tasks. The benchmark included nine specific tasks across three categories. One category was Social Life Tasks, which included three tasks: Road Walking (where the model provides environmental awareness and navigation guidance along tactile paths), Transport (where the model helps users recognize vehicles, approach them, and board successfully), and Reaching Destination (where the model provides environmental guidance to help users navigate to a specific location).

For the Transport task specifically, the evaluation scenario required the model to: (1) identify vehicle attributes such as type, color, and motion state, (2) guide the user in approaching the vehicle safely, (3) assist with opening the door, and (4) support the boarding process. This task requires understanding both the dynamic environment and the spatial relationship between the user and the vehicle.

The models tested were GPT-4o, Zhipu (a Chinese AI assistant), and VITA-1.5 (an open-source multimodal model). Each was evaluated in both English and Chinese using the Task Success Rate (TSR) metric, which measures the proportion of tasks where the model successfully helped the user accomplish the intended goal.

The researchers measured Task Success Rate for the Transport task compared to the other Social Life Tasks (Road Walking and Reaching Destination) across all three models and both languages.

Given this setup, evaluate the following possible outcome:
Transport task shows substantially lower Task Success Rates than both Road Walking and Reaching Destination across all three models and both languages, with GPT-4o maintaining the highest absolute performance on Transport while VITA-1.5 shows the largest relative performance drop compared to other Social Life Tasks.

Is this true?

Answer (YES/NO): NO